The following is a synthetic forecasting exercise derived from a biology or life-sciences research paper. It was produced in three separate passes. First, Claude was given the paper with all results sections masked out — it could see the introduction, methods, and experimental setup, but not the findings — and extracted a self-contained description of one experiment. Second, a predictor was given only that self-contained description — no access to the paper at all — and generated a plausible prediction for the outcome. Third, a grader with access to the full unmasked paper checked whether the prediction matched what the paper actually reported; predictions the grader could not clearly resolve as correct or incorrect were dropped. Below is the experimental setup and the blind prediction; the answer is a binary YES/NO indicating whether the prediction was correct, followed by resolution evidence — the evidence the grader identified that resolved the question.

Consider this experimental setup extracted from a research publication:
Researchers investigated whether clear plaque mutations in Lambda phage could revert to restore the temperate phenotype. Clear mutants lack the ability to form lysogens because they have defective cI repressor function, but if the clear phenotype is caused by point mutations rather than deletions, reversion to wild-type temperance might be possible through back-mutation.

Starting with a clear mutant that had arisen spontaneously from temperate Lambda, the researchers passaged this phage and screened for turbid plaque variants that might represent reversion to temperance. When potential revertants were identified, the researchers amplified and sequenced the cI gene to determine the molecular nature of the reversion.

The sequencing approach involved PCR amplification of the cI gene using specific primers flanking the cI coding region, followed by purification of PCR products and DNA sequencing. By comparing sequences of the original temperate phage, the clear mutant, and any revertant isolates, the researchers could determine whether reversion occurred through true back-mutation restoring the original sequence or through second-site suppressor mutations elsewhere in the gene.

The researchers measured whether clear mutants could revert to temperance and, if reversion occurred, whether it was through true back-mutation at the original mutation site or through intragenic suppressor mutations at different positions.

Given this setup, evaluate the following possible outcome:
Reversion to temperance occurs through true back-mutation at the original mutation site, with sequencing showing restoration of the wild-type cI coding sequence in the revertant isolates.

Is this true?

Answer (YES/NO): YES